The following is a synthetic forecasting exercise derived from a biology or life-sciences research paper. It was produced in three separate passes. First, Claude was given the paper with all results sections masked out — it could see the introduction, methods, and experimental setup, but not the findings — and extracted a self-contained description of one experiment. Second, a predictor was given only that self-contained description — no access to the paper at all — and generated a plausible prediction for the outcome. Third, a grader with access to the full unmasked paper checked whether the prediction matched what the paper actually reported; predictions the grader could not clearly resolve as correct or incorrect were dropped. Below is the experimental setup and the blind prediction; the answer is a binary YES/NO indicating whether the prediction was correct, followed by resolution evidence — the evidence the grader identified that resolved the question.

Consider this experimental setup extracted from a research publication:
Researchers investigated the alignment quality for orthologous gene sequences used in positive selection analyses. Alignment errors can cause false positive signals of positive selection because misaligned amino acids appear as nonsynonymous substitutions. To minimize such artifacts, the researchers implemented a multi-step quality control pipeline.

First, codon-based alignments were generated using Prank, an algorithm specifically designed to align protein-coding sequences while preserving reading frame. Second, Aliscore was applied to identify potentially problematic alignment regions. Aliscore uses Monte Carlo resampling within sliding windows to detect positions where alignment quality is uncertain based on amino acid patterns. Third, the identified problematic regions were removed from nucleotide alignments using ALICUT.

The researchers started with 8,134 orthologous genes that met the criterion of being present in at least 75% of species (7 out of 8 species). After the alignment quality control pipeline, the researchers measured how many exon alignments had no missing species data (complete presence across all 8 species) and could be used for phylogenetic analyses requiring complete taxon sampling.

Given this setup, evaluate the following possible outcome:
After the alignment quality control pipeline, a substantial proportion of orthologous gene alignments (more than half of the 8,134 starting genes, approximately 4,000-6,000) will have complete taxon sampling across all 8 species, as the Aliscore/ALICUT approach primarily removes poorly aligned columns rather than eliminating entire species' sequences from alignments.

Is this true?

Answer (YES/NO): YES